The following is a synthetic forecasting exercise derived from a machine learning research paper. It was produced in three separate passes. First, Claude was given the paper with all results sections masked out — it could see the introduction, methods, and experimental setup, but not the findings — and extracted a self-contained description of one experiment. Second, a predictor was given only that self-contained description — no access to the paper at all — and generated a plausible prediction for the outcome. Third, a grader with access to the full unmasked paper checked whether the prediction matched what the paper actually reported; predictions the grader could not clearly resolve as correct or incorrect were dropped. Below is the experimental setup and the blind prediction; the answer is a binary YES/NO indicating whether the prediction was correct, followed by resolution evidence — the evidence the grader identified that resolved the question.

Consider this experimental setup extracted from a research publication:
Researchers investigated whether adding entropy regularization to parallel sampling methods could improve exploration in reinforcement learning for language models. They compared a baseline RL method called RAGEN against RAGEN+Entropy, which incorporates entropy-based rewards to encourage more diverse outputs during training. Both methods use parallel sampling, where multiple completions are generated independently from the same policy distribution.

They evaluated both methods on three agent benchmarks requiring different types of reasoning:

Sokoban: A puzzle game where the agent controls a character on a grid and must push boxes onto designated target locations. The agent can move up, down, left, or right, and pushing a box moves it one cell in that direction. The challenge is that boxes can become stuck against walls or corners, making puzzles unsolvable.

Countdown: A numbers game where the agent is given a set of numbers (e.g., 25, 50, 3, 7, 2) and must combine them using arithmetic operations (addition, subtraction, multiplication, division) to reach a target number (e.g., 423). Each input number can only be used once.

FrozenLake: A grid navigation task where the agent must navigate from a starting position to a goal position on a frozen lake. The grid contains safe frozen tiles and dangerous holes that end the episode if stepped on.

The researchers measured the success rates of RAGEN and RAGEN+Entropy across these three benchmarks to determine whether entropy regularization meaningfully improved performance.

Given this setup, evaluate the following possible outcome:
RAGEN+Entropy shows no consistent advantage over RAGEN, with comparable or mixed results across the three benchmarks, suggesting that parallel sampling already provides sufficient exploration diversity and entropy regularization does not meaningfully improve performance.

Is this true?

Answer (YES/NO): YES